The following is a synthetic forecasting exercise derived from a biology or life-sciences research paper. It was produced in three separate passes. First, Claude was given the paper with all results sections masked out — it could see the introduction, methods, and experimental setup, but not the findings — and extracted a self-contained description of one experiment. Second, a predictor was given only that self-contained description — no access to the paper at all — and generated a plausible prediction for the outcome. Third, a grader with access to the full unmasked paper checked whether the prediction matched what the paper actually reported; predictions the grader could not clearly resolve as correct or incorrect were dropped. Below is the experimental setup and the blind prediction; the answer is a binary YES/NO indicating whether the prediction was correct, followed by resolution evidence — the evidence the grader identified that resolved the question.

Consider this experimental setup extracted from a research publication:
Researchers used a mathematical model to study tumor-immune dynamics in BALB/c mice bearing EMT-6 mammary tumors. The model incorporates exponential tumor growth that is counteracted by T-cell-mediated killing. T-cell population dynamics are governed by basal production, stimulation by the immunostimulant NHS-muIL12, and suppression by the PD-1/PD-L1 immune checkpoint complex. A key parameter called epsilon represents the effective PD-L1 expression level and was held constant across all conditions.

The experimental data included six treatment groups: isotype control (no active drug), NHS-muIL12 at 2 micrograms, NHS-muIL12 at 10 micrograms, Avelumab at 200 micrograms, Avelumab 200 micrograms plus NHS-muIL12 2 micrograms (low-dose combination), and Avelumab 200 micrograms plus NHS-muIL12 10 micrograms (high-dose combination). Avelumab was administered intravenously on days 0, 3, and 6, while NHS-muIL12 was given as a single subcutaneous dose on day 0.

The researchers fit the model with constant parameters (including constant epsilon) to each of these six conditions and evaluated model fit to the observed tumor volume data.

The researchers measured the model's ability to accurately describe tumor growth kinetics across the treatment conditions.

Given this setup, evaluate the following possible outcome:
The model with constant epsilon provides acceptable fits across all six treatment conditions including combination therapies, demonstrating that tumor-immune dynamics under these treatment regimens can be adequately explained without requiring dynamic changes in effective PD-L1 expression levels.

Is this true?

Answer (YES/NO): NO